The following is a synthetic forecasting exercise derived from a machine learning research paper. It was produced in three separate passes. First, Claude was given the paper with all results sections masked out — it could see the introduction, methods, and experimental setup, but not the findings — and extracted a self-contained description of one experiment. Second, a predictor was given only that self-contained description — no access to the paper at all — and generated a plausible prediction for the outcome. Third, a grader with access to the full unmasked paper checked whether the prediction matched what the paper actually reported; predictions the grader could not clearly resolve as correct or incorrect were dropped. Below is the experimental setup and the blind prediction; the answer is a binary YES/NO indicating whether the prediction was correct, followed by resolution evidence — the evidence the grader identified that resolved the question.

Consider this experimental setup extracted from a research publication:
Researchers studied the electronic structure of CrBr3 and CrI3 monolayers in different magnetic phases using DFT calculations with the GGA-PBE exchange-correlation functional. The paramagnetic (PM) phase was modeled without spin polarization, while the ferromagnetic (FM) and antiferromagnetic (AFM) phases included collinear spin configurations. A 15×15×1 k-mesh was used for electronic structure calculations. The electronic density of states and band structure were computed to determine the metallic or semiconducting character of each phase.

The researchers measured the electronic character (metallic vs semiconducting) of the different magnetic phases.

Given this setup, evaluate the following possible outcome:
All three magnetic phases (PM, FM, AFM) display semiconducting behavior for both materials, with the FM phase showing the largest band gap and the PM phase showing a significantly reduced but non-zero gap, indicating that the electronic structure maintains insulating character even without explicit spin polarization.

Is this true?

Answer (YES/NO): NO